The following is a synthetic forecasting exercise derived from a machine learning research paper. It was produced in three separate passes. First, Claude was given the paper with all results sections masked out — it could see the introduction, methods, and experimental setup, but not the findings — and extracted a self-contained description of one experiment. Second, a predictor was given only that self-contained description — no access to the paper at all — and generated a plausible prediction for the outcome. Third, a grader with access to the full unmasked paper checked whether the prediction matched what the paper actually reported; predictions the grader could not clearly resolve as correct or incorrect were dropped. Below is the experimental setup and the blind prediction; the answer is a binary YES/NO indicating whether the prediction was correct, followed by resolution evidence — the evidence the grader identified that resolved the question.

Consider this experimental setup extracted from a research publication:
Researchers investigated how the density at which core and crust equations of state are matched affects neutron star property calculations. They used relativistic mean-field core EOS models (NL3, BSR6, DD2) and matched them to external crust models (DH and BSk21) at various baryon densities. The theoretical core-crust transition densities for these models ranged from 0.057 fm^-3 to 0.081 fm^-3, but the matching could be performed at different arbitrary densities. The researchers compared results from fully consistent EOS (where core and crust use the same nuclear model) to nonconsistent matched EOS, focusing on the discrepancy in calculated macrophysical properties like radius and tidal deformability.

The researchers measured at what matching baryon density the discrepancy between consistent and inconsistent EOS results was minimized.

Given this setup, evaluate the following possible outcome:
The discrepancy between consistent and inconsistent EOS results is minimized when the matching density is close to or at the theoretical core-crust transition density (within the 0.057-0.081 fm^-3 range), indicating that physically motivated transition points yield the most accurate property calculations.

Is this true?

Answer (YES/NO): NO